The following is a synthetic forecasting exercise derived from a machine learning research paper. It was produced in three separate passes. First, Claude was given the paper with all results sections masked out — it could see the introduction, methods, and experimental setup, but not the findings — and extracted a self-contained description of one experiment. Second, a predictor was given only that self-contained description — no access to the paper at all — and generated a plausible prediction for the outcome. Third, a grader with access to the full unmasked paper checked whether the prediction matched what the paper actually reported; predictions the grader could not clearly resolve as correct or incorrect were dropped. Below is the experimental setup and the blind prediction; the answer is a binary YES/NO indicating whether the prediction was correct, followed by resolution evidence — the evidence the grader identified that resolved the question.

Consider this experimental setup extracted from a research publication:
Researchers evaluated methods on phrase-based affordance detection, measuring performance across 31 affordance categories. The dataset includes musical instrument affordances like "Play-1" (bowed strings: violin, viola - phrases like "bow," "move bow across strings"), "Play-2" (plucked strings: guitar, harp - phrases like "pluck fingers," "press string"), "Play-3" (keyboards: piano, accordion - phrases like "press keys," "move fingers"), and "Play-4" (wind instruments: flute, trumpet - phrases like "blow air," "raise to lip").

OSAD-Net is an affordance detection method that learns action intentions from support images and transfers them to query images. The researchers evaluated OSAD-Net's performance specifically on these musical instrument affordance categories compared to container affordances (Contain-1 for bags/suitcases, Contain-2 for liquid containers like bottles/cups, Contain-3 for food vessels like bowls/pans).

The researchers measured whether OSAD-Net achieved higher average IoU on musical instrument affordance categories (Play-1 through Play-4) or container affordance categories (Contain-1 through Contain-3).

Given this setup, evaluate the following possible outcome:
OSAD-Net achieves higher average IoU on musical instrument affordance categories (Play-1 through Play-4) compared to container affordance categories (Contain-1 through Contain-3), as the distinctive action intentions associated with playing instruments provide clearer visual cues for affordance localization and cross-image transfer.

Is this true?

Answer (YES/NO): YES